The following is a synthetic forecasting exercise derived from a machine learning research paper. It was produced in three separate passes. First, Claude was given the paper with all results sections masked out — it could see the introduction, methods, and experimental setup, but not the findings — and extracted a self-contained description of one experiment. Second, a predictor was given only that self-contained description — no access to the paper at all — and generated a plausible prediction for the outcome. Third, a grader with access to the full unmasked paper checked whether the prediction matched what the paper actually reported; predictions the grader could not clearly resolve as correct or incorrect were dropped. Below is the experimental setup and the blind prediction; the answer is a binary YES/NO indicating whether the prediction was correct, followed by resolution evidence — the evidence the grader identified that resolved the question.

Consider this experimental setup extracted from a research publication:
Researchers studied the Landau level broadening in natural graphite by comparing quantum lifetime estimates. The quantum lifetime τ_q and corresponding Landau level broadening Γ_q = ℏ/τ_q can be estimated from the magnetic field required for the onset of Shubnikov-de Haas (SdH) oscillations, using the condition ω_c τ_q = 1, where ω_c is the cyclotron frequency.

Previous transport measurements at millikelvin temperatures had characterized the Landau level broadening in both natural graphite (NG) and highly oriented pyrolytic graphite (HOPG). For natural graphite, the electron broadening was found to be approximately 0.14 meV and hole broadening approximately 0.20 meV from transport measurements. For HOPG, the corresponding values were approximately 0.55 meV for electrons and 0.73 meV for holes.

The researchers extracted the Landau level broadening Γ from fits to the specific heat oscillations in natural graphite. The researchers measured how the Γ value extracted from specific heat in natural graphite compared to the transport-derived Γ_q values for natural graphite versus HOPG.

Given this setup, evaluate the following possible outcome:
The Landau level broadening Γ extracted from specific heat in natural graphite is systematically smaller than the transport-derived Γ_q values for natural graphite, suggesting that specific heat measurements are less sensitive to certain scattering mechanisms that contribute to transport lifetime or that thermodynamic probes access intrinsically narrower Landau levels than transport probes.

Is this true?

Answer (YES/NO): NO